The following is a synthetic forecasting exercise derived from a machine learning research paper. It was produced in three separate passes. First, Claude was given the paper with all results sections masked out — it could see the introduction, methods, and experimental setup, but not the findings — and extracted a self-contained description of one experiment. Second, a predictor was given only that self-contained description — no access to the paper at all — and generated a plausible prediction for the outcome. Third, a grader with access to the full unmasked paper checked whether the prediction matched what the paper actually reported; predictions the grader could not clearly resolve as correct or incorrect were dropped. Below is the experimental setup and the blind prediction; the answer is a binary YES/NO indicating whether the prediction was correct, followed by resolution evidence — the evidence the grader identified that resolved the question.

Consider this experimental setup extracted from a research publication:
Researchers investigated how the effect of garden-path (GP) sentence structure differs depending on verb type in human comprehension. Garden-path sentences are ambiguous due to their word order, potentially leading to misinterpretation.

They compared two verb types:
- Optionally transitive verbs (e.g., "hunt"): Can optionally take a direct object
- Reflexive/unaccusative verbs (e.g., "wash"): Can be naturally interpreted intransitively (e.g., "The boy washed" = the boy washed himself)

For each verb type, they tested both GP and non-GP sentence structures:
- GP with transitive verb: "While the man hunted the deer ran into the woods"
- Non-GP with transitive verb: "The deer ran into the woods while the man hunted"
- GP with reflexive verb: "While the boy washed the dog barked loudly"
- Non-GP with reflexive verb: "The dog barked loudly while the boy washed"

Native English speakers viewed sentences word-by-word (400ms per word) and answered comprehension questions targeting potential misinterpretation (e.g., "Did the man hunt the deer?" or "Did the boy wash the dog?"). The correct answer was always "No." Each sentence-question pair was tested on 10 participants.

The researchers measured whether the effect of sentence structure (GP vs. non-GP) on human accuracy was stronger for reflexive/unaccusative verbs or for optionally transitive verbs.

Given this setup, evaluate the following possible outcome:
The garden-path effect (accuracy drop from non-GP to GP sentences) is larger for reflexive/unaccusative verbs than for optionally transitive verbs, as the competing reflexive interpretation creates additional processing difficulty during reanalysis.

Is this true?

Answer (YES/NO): YES